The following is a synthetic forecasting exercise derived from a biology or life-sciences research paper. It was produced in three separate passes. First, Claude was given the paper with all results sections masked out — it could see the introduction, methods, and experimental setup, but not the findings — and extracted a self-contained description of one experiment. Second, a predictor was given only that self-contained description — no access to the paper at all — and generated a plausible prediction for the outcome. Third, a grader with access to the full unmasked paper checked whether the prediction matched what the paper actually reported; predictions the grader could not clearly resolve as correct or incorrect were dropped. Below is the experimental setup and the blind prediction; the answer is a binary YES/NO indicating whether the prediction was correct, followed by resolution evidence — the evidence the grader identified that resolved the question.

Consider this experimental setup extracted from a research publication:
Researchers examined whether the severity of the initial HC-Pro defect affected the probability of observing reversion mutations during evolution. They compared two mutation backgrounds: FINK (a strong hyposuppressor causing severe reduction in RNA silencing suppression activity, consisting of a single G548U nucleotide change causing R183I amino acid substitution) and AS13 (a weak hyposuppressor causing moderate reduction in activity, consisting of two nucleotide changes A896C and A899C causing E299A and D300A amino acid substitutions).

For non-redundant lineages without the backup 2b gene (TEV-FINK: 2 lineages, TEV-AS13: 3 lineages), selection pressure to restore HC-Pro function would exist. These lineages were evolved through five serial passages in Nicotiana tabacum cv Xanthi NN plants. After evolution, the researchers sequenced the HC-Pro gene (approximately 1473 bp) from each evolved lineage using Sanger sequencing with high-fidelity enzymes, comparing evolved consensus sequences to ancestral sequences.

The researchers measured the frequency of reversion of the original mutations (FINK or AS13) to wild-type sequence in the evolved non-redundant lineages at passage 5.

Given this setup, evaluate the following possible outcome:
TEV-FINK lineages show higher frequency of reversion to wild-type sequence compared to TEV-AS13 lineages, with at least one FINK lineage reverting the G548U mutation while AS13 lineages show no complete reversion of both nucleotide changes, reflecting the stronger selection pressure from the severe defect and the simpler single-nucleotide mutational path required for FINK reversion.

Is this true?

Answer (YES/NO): YES